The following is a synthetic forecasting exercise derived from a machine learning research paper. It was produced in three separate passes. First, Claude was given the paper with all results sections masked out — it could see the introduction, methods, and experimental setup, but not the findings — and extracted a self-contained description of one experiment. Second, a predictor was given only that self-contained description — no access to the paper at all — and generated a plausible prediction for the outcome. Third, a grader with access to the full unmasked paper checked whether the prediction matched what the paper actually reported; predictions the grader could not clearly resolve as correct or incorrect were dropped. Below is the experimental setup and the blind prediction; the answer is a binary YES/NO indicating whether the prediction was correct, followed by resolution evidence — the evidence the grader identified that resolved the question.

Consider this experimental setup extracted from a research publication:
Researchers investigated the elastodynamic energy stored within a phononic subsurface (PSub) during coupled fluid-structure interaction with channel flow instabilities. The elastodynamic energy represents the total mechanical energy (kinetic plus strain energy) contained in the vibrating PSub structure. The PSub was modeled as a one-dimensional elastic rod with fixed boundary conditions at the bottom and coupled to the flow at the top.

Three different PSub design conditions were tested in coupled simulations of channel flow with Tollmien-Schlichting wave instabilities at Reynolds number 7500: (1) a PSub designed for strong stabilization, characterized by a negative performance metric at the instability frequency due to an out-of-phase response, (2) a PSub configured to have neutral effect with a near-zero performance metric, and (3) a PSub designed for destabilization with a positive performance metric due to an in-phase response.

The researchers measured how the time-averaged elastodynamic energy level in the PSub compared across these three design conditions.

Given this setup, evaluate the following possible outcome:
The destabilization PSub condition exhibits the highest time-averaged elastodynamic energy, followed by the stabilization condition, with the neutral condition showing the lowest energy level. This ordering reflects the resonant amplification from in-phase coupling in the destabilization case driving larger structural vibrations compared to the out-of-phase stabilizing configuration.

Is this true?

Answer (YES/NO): YES